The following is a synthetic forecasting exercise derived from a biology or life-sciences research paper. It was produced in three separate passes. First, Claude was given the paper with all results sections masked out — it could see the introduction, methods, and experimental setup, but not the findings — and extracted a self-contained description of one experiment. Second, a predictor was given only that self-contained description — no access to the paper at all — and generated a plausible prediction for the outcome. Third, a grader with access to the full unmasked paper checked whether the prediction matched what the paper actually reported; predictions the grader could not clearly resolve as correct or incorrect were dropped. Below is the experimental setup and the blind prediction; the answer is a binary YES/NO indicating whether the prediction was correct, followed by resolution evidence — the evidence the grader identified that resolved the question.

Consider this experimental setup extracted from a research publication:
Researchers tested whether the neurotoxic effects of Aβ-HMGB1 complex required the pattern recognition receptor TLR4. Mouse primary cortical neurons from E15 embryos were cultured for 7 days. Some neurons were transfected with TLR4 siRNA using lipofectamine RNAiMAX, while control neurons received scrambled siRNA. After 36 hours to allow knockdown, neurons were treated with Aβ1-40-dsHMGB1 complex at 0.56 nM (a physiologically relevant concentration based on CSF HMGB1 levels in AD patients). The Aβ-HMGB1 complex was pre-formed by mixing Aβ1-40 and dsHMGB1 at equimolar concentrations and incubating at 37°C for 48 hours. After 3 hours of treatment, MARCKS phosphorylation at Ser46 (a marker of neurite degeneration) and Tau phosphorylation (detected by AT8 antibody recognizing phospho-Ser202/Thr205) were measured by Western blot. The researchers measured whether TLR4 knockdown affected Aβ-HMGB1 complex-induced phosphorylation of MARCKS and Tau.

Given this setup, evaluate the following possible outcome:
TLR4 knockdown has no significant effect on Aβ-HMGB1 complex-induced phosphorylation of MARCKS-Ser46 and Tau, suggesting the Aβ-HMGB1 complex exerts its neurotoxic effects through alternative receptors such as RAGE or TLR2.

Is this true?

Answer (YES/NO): NO